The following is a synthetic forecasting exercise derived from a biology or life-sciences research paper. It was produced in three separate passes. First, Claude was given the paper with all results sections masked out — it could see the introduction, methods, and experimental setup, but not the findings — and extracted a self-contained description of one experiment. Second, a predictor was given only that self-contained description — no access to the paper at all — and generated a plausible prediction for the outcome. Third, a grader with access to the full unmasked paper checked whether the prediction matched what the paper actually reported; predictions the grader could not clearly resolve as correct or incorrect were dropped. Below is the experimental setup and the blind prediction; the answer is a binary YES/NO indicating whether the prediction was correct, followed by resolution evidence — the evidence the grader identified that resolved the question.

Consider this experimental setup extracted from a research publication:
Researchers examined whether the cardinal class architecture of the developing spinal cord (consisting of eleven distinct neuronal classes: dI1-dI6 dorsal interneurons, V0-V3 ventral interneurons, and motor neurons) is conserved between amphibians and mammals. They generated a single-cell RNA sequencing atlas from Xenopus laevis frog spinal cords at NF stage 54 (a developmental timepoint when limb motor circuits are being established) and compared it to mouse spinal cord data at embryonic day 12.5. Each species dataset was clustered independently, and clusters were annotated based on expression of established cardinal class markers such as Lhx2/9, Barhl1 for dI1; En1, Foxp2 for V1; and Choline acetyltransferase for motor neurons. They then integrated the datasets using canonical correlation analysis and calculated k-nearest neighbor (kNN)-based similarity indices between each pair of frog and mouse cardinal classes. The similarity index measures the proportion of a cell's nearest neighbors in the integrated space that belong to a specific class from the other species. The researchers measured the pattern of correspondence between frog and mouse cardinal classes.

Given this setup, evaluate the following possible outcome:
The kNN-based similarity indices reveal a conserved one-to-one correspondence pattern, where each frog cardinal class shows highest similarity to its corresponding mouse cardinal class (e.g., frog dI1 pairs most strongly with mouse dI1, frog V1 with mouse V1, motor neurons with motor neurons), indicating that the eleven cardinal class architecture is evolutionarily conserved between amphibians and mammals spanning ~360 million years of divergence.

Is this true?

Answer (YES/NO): YES